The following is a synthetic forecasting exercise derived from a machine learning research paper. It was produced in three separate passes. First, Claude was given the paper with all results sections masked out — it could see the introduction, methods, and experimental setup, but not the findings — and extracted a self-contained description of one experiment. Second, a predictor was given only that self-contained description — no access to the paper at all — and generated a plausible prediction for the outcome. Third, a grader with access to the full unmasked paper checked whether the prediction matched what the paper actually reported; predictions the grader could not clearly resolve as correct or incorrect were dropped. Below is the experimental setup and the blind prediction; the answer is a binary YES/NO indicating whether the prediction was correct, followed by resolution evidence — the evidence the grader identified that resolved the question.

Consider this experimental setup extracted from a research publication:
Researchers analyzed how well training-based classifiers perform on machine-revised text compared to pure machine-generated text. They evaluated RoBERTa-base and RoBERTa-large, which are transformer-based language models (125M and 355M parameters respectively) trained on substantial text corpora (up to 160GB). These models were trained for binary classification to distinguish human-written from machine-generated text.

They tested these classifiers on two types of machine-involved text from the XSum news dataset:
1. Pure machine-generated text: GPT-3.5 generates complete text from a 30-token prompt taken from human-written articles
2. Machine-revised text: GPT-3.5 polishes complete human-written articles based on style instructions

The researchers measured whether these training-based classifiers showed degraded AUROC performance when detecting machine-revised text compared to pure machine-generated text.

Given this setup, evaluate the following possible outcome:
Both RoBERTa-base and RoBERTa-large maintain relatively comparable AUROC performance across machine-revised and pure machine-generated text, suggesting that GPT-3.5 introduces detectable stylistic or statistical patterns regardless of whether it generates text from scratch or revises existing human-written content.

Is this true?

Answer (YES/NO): NO